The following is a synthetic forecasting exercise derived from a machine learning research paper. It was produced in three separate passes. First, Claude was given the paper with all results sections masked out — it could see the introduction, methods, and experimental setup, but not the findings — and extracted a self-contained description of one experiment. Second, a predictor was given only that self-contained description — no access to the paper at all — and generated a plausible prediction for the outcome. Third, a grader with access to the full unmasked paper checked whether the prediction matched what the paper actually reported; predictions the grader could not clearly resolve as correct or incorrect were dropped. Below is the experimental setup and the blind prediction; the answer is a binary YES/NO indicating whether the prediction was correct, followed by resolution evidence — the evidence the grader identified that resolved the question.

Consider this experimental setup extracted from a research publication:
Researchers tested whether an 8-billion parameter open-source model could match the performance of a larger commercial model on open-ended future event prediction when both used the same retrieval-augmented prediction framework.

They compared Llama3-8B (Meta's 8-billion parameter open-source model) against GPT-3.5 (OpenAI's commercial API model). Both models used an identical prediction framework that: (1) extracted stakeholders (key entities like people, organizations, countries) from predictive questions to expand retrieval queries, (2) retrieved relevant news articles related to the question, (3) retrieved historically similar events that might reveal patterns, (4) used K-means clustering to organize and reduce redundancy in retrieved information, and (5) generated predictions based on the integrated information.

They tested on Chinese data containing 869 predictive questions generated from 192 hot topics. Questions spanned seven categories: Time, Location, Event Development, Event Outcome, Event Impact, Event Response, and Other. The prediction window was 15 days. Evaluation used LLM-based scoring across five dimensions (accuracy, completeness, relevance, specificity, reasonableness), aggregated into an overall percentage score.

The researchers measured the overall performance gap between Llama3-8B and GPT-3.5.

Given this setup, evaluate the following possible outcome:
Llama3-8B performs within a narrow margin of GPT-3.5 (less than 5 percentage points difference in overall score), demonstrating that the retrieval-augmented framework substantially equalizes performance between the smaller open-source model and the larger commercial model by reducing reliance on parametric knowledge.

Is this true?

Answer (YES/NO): NO